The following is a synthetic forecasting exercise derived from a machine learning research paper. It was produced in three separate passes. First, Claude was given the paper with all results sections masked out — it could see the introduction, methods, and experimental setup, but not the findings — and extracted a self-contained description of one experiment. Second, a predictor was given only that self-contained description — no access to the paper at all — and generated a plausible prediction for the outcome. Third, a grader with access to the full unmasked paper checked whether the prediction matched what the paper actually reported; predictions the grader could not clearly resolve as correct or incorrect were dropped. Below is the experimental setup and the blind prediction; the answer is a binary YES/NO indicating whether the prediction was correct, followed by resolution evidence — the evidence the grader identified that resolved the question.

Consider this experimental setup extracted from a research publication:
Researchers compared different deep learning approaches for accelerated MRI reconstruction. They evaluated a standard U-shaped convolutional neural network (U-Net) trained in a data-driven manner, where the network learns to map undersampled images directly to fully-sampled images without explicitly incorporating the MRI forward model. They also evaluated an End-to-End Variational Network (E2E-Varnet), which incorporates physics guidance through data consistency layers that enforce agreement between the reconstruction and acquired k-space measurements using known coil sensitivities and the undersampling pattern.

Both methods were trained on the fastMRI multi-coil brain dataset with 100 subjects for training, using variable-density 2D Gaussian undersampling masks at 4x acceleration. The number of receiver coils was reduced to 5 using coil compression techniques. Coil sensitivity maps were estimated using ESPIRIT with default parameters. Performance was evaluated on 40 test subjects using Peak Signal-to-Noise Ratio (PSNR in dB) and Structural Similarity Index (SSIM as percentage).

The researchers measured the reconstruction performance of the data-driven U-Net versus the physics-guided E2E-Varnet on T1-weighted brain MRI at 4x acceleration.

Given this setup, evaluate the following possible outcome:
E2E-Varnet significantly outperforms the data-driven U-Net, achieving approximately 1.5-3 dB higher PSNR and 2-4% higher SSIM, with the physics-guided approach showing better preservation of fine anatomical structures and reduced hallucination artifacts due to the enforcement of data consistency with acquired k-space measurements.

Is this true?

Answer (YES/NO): NO